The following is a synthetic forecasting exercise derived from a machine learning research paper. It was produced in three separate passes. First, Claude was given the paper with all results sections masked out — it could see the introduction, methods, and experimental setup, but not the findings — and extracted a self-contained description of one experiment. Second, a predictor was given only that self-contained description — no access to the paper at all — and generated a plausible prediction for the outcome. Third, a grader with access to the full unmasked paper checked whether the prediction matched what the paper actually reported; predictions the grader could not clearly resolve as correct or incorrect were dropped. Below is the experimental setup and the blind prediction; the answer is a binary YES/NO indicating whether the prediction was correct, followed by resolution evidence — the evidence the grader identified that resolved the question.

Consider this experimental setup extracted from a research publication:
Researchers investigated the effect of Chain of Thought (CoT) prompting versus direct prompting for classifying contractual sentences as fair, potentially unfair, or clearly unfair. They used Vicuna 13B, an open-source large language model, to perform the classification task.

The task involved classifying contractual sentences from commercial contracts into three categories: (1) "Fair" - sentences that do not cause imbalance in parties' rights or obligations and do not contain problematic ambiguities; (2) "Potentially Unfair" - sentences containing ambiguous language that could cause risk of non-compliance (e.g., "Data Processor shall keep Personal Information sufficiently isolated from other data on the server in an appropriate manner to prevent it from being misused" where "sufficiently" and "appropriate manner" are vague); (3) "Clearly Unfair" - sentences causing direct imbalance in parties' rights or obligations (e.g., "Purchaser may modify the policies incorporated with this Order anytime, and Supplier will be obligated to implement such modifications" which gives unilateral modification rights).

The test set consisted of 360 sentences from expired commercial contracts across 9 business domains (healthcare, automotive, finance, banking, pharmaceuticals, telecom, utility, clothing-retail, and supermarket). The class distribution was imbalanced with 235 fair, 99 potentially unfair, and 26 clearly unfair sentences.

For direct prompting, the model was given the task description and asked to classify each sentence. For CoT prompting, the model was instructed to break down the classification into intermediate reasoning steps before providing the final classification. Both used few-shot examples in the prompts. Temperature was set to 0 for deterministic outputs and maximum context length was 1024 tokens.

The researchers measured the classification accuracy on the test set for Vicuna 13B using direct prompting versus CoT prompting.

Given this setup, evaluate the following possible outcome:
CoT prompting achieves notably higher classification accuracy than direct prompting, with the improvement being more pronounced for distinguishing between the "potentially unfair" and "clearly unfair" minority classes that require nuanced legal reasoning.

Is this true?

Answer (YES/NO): YES